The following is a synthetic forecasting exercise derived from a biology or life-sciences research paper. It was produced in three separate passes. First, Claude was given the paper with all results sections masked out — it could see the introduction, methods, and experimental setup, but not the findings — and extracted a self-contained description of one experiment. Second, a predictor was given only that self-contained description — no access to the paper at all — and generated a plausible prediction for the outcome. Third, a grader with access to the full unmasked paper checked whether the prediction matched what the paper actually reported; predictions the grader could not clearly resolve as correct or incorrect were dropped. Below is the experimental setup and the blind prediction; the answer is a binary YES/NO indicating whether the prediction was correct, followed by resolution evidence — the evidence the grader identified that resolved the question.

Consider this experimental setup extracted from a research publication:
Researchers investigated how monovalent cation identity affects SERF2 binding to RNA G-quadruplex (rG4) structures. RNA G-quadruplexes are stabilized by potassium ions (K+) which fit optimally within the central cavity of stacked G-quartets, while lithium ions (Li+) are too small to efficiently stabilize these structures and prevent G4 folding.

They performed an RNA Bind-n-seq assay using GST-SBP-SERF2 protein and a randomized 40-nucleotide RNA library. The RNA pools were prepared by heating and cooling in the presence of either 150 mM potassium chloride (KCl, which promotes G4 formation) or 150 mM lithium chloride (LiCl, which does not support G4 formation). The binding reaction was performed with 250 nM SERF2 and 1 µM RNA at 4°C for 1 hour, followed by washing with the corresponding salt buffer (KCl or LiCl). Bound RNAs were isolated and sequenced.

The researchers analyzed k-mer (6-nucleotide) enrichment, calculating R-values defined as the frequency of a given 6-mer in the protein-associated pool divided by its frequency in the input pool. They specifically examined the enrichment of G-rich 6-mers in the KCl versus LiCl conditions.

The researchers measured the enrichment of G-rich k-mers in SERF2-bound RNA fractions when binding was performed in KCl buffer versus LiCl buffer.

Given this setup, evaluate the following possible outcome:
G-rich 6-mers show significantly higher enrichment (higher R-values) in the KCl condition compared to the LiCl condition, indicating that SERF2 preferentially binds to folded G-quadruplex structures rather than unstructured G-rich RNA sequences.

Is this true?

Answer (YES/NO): YES